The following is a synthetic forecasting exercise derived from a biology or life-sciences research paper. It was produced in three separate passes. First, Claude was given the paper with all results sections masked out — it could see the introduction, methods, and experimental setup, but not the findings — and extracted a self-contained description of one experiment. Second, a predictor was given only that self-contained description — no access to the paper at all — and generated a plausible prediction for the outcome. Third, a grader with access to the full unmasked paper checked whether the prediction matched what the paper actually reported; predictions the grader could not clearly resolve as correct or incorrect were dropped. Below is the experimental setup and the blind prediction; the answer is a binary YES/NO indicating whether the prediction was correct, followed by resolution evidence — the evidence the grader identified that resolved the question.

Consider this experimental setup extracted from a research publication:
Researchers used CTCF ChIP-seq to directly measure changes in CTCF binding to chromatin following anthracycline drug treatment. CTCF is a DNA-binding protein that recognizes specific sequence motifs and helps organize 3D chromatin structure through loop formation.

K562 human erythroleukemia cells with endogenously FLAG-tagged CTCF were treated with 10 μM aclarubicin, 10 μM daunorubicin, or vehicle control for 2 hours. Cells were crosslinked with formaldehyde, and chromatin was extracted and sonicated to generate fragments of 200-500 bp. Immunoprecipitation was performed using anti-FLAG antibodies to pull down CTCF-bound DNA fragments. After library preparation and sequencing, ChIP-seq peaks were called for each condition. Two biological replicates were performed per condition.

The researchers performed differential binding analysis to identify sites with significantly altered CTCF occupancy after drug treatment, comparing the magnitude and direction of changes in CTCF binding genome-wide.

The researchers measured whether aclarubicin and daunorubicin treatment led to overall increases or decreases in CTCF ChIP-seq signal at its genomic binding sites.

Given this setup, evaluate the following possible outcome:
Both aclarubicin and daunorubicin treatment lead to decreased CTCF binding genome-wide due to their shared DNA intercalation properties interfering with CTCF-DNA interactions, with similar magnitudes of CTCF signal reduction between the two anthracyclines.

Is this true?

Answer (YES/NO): NO